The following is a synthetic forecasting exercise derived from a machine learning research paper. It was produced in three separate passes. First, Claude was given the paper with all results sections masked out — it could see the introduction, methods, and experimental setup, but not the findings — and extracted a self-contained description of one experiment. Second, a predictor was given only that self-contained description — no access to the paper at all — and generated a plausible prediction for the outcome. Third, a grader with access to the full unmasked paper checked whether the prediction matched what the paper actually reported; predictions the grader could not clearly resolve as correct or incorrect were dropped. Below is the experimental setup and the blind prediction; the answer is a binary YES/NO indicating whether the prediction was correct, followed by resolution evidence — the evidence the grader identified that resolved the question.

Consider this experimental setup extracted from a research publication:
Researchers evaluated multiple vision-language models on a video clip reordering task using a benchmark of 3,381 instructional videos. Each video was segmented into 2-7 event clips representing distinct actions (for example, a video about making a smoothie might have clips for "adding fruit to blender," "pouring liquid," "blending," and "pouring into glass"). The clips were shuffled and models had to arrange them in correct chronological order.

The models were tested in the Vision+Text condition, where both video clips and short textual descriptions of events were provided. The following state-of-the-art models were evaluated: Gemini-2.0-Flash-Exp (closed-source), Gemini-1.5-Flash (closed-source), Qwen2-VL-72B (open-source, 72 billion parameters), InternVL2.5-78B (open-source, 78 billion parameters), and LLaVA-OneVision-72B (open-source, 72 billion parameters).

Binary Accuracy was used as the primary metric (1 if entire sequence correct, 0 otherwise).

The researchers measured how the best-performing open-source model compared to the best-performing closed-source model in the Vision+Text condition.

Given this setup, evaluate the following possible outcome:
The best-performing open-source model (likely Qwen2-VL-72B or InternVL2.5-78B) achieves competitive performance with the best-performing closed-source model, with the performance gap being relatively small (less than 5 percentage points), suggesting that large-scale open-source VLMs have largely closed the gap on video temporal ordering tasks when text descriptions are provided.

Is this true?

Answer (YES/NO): NO